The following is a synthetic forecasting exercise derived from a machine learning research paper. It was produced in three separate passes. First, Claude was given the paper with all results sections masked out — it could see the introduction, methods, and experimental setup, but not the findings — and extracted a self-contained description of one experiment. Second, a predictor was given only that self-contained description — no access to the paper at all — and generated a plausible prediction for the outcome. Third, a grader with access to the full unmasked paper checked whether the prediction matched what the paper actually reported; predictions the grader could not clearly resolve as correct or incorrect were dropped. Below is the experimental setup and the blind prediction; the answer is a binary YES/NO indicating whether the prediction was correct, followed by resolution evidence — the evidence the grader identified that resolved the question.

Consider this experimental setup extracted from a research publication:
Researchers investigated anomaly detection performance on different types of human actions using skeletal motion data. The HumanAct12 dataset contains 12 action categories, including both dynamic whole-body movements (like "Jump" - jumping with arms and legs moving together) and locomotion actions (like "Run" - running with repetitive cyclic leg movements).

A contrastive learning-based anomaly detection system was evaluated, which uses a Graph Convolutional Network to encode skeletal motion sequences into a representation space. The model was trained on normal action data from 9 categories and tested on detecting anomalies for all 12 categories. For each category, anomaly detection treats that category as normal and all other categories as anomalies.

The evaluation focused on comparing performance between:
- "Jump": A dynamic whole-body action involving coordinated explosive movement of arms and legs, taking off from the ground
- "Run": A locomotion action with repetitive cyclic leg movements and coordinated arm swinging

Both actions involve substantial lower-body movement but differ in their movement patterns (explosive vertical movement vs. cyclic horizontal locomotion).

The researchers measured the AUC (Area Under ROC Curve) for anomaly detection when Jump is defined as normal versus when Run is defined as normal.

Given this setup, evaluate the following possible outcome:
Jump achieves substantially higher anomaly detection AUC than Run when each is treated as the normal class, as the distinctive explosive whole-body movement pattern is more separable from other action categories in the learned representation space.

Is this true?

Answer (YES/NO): YES